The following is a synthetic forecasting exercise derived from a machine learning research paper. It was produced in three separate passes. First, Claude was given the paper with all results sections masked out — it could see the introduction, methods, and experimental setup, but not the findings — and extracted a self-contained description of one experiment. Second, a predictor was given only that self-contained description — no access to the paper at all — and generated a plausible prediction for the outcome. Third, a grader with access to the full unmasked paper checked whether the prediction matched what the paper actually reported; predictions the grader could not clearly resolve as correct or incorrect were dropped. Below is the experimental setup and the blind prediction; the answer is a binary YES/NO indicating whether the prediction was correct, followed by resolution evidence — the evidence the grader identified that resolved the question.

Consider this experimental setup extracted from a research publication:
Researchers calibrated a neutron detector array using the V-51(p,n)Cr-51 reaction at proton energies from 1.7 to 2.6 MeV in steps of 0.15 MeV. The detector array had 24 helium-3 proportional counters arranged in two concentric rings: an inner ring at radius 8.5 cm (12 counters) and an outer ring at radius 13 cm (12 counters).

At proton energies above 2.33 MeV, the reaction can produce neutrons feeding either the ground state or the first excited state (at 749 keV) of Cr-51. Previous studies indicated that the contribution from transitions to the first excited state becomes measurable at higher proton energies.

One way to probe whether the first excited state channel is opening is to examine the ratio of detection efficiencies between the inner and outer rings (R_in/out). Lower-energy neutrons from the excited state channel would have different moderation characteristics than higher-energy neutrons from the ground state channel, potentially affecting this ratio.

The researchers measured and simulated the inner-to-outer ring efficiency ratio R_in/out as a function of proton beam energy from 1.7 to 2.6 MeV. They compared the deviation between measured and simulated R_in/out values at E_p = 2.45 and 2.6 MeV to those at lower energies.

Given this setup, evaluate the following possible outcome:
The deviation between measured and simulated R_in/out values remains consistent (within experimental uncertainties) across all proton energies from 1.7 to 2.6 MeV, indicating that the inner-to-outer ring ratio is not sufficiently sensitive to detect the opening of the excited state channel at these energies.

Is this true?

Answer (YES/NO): NO